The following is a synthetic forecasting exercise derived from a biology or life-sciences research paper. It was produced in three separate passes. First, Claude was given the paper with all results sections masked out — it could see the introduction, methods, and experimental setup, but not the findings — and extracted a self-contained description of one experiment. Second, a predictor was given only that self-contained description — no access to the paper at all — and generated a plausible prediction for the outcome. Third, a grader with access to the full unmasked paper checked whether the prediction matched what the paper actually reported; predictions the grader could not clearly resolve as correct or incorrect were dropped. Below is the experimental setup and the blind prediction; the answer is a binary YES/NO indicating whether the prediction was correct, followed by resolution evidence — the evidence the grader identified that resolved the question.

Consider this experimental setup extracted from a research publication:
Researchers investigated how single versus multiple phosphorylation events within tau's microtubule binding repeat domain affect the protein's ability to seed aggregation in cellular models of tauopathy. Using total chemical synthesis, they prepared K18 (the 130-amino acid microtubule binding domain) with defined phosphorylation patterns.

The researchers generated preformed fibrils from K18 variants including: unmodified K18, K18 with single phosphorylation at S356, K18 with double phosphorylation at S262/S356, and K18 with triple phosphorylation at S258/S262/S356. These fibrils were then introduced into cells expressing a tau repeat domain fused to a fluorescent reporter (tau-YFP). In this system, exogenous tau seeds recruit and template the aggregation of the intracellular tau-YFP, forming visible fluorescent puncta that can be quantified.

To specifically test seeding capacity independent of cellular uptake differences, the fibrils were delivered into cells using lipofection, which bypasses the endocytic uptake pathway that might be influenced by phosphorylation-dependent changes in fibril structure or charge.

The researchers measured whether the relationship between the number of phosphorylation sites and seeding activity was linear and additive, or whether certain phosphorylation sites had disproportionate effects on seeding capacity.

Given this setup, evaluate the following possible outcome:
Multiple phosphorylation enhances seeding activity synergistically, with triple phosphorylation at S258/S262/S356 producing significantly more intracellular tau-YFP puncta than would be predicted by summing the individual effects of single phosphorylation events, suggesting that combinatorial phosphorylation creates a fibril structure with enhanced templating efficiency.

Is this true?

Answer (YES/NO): NO